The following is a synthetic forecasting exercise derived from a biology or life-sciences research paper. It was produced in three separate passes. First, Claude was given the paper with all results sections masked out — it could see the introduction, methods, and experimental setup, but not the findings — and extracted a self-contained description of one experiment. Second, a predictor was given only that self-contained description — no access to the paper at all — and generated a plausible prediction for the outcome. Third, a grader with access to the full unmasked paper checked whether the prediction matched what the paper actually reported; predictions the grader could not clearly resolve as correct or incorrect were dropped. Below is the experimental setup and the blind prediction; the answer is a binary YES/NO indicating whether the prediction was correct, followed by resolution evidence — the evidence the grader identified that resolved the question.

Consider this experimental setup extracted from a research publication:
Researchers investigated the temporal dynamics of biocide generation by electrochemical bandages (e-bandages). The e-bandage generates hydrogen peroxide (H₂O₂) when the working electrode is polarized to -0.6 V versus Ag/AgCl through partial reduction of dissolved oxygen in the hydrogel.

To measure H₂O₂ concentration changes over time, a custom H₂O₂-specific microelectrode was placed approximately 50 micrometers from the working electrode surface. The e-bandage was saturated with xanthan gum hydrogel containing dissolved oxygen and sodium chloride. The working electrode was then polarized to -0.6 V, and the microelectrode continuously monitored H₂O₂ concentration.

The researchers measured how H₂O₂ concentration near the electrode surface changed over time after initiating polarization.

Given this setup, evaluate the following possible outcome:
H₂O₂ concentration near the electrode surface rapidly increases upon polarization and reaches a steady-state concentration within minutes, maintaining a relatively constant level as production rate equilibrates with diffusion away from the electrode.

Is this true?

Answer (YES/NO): NO